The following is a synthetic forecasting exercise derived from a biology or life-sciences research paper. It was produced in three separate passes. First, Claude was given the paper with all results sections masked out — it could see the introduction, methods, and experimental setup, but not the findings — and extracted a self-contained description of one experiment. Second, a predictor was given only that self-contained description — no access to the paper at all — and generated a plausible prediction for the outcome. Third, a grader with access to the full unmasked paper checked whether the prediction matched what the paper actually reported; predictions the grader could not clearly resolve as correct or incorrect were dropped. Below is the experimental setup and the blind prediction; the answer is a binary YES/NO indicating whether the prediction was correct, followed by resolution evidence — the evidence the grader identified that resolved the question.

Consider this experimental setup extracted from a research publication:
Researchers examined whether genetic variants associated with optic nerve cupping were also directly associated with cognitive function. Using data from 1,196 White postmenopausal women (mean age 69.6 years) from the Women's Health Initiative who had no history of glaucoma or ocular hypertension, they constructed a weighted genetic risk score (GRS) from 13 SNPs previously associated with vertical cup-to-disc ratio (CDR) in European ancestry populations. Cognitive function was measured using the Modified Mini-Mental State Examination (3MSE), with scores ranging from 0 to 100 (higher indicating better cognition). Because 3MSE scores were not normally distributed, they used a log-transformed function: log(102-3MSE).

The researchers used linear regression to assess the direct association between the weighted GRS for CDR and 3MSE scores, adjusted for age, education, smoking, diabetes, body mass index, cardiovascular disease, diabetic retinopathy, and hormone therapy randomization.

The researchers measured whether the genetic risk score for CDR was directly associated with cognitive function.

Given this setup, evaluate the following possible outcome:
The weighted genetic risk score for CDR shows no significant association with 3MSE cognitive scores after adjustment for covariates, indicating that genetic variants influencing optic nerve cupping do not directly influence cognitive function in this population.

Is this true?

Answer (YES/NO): YES